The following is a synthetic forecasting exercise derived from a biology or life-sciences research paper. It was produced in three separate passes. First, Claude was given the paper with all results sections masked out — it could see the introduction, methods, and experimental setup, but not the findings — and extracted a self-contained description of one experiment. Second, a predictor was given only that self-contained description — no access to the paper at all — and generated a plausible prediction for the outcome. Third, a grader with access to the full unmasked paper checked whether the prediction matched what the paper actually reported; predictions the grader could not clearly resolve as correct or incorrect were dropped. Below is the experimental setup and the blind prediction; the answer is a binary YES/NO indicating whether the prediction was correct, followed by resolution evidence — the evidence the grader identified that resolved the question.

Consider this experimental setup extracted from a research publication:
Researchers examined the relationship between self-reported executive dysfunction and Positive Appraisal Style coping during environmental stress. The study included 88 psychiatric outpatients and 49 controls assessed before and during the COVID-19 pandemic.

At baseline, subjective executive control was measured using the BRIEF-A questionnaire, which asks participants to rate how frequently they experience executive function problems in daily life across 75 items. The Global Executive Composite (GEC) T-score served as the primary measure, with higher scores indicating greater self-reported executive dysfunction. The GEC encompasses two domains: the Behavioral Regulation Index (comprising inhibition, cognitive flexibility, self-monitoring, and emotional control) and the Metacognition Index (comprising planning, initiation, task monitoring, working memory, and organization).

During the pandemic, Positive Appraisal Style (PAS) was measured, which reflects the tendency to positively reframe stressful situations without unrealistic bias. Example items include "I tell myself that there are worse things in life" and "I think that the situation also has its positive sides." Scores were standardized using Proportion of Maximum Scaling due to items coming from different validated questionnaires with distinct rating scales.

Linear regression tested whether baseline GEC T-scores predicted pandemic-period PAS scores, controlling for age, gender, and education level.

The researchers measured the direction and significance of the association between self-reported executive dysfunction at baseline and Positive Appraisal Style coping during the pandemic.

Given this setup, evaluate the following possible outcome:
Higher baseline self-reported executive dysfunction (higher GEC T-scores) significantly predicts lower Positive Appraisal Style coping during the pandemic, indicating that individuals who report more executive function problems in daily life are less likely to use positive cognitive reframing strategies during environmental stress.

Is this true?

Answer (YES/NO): YES